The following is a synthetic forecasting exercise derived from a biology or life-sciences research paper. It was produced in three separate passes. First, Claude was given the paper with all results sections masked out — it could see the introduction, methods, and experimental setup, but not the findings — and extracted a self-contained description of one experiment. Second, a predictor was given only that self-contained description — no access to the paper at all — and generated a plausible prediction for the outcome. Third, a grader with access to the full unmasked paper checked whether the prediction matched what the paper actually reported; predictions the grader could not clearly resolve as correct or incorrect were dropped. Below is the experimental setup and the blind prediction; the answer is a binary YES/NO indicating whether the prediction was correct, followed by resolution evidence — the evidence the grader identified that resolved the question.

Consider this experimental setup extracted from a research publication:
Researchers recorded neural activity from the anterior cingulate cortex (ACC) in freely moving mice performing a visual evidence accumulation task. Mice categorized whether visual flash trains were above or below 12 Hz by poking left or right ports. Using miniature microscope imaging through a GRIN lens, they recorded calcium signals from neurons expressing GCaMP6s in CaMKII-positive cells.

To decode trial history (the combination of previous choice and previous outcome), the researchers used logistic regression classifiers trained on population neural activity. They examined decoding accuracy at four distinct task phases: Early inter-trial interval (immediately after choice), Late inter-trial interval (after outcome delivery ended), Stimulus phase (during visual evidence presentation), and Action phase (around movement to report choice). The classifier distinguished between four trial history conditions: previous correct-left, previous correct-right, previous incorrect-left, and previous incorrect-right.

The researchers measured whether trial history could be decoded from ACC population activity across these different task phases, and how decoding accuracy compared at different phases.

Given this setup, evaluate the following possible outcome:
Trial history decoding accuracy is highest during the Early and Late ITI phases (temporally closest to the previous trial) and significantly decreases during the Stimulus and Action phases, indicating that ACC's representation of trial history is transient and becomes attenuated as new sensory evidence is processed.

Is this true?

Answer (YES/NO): NO